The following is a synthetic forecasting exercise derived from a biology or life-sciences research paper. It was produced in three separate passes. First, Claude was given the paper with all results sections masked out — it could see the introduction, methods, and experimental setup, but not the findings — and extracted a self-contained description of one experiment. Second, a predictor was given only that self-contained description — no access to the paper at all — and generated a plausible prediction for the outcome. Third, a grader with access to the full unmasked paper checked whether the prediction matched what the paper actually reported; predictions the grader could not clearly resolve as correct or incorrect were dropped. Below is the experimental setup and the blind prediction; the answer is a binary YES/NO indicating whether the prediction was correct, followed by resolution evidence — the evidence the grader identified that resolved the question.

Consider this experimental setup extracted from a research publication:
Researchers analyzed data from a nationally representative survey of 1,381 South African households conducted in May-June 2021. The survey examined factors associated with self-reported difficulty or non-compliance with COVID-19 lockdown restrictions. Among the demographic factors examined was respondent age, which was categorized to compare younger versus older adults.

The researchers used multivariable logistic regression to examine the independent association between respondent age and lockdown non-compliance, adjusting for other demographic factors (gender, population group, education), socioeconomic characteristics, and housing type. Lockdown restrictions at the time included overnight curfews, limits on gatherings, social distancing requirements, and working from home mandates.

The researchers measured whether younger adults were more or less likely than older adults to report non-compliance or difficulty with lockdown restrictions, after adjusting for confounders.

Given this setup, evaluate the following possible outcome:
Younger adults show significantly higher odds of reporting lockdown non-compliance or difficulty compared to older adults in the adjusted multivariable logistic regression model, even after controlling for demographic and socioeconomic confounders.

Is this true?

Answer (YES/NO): YES